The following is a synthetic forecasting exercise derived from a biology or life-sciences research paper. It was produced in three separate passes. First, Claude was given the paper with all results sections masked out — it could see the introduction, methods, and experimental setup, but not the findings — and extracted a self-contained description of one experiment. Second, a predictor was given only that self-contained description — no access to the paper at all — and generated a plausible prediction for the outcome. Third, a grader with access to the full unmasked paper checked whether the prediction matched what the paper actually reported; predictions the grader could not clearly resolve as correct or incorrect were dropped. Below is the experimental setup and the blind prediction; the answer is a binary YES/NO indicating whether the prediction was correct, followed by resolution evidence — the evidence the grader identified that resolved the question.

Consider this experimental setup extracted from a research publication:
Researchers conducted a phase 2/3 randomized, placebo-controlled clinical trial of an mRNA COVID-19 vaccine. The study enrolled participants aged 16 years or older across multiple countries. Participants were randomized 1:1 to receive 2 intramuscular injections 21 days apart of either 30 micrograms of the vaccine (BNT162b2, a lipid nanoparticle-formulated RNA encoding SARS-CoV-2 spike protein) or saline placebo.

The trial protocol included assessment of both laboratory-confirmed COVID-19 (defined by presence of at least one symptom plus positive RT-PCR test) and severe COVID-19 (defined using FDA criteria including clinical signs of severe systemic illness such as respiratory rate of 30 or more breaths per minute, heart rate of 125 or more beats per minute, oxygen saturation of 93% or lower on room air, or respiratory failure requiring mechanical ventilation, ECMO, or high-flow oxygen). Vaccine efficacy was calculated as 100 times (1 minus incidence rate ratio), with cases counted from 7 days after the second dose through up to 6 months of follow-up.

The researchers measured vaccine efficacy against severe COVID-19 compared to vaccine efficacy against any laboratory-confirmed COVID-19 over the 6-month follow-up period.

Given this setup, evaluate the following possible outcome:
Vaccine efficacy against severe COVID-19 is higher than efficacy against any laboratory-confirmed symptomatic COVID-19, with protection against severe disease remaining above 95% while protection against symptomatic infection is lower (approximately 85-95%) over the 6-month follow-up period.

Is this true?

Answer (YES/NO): NO